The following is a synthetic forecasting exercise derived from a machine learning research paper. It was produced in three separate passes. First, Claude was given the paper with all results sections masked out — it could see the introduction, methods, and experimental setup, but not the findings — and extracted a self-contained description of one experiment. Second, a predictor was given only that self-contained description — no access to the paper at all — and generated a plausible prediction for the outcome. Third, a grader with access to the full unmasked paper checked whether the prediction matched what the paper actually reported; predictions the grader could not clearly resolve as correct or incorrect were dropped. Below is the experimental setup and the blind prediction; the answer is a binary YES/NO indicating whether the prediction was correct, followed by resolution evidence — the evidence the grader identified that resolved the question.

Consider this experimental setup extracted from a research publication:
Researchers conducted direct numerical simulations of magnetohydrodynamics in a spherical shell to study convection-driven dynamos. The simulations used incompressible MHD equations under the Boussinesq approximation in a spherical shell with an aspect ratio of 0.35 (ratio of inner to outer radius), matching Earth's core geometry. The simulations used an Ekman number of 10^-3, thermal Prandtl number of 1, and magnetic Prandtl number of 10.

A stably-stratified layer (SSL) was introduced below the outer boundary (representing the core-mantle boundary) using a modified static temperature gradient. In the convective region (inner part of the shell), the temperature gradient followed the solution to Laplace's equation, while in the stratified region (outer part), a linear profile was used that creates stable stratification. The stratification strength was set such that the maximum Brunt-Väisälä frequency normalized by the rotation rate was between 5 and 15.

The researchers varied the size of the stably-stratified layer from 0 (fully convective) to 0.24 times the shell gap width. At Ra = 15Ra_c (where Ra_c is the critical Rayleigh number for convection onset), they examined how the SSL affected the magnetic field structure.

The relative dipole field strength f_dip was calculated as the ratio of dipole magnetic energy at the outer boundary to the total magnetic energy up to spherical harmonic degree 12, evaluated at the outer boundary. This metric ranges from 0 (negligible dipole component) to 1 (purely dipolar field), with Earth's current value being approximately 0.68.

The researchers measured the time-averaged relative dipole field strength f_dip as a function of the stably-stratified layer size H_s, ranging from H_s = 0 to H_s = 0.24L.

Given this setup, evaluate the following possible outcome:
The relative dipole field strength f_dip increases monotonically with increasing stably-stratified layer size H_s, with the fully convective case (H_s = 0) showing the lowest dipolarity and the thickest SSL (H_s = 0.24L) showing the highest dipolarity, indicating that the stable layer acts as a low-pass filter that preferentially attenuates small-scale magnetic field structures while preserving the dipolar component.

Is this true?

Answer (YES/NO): YES